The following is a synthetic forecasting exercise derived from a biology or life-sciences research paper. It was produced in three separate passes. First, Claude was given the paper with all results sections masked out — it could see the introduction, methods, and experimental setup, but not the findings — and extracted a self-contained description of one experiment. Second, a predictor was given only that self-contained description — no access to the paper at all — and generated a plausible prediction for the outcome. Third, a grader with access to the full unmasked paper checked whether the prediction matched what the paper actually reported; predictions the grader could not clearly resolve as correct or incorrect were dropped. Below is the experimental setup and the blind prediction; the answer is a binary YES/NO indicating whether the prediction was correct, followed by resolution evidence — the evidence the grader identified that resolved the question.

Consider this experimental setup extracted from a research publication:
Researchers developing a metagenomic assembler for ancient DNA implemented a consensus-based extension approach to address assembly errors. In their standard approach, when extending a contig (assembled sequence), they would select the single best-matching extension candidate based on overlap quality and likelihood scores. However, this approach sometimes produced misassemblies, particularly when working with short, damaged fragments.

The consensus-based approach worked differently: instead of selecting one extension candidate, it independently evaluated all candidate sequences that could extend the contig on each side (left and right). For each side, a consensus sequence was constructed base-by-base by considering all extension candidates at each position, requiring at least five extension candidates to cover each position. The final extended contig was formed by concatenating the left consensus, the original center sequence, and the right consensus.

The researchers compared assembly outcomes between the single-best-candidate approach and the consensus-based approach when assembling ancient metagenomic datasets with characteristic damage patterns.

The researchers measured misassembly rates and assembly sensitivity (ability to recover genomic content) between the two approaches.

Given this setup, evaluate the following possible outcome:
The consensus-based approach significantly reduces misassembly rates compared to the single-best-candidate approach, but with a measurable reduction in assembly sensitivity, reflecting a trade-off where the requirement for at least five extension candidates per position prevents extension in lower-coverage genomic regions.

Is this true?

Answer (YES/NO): YES